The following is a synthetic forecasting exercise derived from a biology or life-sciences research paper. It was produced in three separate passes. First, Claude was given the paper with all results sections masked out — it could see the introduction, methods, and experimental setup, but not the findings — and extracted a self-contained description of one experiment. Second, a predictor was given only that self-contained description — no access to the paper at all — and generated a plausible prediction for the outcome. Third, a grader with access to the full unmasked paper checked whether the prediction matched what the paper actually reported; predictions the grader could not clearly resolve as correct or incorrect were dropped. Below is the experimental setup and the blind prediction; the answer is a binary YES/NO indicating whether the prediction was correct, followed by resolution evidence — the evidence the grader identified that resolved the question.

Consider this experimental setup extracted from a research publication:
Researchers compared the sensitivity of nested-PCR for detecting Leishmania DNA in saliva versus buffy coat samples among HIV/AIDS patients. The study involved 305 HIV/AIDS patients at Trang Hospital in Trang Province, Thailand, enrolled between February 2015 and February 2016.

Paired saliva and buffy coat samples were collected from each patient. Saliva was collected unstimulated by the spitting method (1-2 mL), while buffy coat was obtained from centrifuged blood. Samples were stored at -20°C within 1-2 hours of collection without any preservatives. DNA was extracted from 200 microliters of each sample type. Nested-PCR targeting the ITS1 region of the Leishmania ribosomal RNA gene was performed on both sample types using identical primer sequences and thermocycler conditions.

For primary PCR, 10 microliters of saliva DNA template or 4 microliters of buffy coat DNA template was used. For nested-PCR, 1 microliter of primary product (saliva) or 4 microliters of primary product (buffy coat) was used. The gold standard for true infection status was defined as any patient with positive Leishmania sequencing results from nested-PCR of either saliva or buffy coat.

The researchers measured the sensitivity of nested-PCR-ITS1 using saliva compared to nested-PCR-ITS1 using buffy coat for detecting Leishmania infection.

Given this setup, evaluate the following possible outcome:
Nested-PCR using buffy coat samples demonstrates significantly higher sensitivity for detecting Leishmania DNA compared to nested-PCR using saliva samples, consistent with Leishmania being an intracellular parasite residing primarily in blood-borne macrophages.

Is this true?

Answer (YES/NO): YES